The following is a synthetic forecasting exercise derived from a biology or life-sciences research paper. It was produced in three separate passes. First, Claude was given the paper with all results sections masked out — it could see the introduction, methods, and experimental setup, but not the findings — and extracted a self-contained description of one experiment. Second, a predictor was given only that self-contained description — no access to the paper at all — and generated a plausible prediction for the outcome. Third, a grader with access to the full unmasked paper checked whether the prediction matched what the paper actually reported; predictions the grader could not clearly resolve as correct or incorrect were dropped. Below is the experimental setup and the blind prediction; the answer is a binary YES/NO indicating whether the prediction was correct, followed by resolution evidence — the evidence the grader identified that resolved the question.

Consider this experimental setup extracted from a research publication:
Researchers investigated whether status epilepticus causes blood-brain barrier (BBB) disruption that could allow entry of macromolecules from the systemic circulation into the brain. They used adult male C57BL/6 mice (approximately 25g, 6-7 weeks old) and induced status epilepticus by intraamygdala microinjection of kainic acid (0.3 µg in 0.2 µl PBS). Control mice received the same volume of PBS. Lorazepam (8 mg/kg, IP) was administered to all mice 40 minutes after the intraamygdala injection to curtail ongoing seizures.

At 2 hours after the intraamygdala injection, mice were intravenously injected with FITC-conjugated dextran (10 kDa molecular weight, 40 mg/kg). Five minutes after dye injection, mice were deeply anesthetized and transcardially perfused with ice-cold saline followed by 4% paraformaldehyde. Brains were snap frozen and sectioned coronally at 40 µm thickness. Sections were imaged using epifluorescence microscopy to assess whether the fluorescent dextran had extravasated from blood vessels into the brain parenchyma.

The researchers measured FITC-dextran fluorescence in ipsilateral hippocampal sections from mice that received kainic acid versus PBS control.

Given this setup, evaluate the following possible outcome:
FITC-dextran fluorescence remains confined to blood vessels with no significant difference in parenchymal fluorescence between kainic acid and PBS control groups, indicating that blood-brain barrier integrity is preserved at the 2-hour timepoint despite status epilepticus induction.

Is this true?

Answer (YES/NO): NO